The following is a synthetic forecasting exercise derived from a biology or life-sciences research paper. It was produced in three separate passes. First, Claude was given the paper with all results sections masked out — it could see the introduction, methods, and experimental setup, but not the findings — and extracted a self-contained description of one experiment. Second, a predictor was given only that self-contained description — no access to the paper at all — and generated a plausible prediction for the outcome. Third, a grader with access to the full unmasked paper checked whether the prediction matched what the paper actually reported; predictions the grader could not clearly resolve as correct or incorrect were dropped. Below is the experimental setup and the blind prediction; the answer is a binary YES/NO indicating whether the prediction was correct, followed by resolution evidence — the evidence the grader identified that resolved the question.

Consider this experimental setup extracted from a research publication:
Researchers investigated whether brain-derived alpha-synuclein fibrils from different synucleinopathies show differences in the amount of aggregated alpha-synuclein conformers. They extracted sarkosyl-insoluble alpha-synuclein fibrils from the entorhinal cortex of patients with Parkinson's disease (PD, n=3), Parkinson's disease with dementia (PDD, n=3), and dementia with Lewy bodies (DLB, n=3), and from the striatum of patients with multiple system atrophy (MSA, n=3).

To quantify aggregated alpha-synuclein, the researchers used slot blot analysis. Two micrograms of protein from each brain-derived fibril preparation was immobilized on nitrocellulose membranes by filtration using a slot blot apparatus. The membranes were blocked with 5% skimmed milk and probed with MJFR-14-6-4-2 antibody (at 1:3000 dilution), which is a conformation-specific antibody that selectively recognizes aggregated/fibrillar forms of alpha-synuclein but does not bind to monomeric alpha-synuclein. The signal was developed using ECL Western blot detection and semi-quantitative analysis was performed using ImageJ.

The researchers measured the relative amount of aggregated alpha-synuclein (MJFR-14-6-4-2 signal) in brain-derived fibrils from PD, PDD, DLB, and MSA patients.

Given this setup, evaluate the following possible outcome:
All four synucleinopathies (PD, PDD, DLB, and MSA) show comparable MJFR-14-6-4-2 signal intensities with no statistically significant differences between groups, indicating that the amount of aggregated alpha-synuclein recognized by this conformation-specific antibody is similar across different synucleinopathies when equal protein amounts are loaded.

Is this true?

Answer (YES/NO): NO